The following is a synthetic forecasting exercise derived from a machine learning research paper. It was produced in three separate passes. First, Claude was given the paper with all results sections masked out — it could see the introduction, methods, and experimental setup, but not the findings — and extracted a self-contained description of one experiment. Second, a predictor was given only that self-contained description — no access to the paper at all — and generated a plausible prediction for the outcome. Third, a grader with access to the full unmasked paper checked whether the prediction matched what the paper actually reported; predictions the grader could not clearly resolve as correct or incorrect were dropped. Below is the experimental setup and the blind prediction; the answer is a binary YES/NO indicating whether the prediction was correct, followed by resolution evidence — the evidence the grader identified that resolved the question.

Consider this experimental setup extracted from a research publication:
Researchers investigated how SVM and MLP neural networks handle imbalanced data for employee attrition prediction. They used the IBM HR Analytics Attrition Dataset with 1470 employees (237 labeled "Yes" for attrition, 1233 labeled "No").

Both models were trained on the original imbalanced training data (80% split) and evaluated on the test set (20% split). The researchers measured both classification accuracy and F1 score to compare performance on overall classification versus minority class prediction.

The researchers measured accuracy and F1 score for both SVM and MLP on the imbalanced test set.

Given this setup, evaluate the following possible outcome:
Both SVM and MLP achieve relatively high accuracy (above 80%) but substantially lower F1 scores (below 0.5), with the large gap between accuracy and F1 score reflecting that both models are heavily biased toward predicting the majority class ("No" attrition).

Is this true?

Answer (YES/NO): YES